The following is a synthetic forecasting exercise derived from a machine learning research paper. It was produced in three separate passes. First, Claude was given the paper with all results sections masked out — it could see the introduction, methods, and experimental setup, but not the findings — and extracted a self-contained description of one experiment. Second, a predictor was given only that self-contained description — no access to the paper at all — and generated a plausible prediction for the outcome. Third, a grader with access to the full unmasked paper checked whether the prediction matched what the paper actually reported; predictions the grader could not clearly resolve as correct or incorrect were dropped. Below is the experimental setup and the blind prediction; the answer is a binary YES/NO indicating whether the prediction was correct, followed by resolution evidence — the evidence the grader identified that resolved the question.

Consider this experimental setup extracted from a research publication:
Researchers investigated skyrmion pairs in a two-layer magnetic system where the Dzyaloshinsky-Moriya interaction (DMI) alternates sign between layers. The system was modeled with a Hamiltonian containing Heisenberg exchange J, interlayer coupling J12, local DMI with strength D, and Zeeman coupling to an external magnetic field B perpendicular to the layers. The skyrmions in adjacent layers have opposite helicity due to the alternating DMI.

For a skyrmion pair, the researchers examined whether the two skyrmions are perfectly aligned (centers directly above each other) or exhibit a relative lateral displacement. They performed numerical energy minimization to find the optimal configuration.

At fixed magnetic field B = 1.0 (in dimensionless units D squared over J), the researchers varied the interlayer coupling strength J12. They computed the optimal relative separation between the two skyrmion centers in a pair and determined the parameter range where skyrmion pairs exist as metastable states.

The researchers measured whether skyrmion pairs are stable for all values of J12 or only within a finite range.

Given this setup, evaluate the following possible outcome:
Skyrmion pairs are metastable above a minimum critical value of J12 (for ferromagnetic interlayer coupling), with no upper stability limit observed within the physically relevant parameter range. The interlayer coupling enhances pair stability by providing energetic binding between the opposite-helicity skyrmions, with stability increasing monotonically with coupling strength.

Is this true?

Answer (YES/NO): NO